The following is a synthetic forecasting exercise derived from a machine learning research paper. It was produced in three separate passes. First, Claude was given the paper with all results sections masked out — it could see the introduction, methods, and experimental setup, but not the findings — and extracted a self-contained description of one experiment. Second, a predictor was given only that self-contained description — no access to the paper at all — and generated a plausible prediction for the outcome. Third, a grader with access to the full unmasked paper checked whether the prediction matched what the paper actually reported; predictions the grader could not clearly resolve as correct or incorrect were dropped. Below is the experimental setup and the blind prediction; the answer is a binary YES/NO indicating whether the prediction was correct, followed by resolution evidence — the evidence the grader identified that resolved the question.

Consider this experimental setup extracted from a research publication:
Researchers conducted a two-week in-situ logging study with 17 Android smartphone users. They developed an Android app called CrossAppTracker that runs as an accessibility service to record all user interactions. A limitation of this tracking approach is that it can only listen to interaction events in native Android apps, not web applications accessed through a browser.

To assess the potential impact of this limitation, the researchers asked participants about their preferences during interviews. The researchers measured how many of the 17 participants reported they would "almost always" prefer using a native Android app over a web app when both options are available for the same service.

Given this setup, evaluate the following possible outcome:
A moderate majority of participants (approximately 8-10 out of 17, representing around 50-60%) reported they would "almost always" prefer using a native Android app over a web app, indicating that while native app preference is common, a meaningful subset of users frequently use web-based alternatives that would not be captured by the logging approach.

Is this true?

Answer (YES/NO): NO